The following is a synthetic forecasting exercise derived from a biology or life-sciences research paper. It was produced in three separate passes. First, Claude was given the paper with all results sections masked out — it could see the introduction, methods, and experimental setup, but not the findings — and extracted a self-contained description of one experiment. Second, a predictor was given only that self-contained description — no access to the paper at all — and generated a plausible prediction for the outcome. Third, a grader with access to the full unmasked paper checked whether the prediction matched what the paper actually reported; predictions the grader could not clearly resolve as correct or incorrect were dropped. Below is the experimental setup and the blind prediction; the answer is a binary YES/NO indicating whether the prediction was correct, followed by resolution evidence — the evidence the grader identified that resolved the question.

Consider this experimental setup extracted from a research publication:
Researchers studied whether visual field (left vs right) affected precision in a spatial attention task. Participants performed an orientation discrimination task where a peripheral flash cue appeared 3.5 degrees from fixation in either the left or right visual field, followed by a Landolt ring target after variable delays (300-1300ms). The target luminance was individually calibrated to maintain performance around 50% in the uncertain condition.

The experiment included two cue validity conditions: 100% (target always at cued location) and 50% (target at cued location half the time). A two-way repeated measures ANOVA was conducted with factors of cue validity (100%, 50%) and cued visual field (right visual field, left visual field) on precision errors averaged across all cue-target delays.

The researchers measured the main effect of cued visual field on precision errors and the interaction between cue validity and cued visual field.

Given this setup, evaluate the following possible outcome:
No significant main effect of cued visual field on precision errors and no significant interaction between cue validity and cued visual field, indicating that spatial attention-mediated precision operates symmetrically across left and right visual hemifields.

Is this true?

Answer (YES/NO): YES